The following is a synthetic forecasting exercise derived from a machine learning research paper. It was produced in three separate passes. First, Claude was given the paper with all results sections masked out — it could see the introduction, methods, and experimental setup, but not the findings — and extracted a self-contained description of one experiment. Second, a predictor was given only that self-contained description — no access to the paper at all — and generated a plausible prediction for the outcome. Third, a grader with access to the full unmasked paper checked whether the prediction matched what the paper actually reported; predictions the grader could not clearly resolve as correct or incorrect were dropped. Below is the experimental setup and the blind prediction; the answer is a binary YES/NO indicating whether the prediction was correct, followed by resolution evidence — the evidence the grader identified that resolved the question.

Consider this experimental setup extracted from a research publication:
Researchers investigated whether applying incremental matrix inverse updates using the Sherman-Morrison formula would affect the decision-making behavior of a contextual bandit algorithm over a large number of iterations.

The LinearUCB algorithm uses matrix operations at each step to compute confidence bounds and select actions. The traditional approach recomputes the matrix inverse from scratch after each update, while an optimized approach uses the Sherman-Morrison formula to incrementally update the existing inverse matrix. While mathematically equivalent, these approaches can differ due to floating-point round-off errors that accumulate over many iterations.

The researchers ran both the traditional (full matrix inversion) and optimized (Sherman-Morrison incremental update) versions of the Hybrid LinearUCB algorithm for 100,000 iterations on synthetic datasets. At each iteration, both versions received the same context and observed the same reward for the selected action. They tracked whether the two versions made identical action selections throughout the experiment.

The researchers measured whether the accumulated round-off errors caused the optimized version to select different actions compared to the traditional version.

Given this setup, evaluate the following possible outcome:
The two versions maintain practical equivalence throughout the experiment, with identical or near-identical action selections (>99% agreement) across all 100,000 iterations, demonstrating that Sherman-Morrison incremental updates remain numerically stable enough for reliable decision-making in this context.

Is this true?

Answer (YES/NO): YES